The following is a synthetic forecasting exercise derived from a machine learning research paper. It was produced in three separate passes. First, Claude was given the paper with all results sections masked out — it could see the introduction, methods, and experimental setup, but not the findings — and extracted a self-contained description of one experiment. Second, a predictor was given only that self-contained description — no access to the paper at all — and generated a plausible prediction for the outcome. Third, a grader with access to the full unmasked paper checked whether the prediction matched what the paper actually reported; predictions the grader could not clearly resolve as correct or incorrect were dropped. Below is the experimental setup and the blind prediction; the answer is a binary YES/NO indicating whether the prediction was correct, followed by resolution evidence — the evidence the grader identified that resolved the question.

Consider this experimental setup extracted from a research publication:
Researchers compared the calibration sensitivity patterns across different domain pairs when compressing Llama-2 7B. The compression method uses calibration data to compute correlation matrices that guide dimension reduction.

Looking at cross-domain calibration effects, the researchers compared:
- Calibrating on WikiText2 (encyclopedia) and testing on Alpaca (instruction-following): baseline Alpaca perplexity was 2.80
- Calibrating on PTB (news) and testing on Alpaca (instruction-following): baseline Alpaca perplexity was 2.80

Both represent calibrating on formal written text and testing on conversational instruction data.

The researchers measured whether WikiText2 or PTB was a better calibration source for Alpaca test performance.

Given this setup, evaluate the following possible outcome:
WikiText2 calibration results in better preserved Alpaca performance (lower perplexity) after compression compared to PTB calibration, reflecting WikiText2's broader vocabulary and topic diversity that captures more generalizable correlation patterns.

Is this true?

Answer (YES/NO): YES